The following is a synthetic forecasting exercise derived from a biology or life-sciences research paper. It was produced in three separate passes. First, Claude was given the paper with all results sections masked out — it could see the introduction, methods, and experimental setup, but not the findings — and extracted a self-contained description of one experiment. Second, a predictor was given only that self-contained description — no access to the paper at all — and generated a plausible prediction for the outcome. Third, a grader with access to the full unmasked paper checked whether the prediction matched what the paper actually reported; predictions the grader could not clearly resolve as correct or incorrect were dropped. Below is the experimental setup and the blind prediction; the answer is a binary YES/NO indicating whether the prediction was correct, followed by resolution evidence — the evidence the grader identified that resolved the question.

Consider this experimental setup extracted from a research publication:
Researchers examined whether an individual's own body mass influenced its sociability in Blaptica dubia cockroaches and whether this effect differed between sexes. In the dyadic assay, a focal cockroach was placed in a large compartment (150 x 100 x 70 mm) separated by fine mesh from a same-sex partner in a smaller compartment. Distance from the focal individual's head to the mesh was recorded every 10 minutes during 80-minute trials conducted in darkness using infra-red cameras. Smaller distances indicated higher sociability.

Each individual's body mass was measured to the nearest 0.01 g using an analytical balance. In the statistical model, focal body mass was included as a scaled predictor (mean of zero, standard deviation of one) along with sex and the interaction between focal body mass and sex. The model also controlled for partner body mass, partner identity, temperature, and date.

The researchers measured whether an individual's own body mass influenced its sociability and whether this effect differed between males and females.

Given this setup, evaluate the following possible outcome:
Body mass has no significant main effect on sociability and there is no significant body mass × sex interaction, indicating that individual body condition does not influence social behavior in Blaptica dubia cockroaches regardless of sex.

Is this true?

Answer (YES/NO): NO